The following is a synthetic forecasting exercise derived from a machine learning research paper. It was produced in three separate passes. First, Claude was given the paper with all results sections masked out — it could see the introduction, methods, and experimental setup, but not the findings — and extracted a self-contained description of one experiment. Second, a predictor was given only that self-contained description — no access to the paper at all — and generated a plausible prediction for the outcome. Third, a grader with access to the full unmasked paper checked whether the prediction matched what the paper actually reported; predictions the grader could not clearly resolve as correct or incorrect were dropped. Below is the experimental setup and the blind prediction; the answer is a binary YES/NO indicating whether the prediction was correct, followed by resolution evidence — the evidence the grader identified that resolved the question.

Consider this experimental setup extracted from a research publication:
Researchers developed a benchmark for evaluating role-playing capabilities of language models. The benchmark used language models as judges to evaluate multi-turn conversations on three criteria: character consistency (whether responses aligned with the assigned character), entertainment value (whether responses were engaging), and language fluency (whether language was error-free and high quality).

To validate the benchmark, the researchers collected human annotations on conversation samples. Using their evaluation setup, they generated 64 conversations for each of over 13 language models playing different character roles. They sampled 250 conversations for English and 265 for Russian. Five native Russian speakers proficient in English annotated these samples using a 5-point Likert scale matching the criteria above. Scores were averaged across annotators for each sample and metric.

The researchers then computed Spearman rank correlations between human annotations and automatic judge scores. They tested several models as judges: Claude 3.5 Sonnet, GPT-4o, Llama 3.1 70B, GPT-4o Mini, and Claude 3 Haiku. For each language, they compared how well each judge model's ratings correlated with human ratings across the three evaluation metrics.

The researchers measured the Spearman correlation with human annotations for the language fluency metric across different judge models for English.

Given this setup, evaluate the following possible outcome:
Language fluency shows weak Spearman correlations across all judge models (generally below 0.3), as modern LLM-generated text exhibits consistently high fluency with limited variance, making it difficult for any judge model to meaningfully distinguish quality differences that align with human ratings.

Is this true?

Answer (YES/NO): YES